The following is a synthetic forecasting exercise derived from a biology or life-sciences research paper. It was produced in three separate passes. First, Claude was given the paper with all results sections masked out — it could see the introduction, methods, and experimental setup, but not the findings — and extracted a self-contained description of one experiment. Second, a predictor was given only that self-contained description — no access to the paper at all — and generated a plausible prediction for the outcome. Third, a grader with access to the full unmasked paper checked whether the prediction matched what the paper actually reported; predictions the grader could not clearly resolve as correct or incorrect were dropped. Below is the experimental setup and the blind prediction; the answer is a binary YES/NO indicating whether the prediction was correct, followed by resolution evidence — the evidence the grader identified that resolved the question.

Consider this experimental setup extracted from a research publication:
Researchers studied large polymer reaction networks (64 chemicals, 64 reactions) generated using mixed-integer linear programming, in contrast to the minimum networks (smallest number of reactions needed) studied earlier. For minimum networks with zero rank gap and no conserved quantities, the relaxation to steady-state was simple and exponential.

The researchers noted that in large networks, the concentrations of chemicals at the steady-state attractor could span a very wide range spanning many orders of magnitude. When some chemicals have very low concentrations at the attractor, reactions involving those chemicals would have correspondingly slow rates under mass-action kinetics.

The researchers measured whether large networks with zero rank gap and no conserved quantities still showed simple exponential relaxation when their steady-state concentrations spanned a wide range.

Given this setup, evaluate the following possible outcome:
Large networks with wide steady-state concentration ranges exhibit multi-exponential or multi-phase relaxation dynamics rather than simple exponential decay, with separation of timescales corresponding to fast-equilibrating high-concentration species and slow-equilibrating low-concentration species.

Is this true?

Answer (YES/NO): YES